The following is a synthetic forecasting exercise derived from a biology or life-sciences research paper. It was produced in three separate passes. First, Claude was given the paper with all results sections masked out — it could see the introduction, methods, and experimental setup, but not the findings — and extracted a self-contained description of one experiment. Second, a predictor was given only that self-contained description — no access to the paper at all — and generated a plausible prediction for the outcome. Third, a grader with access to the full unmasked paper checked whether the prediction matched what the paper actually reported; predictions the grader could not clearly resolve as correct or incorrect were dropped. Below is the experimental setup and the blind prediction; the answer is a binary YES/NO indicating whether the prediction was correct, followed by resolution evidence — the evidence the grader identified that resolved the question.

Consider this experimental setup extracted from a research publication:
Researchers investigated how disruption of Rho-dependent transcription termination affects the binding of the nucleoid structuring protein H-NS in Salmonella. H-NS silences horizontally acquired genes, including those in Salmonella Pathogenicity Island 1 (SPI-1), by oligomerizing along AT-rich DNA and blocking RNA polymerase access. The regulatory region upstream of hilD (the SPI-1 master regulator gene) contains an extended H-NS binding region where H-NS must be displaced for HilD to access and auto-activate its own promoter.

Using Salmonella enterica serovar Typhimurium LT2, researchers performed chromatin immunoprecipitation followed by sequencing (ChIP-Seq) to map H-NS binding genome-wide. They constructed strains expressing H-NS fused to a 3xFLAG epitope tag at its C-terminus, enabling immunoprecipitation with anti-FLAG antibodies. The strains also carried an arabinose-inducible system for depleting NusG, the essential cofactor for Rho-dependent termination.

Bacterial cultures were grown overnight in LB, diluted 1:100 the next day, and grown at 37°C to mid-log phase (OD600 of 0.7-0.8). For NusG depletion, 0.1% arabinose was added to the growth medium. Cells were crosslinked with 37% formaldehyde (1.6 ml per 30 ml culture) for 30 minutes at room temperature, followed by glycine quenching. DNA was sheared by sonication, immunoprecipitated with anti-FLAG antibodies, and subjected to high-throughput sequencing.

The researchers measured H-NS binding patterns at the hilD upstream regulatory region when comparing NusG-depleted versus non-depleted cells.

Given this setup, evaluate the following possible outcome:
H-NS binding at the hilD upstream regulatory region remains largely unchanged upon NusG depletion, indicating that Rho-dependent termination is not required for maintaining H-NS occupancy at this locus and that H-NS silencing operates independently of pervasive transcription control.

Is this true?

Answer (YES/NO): NO